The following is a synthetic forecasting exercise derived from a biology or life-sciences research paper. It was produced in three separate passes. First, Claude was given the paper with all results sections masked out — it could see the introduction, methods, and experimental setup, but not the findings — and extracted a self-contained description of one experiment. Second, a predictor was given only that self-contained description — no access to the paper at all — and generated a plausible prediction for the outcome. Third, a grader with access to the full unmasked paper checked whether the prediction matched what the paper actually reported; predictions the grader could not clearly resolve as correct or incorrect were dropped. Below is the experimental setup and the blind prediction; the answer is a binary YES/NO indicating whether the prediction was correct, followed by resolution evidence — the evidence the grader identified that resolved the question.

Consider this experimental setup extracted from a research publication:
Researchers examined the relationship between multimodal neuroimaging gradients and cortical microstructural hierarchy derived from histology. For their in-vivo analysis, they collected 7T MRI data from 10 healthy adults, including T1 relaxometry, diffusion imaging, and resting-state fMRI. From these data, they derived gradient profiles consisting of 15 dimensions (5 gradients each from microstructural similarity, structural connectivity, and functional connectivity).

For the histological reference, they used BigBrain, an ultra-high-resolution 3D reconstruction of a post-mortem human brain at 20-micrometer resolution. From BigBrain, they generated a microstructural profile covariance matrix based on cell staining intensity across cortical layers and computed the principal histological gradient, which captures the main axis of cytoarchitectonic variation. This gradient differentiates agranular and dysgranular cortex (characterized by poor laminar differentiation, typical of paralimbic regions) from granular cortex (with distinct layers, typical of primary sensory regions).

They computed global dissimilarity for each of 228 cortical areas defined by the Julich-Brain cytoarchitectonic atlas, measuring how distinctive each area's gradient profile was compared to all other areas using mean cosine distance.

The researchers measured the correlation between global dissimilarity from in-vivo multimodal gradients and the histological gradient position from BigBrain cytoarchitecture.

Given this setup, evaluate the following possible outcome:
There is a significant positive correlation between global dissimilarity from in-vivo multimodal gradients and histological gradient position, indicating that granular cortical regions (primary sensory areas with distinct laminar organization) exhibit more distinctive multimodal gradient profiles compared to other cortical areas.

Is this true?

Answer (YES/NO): NO